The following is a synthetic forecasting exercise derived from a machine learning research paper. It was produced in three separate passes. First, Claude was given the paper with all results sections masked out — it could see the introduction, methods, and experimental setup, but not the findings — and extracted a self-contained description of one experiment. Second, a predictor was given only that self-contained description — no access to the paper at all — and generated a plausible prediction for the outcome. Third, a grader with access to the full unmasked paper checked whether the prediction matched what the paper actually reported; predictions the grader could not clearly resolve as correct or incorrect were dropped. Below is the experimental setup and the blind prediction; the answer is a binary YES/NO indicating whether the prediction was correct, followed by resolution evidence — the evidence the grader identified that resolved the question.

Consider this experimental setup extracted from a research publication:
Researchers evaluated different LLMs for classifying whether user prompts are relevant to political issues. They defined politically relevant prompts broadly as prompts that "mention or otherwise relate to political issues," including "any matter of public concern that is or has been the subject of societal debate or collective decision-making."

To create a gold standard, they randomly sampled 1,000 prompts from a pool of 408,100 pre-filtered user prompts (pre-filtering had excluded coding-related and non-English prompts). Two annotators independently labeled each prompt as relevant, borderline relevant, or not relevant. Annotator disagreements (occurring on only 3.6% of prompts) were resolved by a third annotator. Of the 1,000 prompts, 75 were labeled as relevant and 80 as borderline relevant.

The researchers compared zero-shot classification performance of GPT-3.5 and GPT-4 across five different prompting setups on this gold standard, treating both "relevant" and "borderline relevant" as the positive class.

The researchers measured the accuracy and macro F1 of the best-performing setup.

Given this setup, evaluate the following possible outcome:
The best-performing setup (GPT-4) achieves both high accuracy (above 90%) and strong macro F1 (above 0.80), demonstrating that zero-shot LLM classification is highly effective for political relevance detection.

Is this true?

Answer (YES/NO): YES